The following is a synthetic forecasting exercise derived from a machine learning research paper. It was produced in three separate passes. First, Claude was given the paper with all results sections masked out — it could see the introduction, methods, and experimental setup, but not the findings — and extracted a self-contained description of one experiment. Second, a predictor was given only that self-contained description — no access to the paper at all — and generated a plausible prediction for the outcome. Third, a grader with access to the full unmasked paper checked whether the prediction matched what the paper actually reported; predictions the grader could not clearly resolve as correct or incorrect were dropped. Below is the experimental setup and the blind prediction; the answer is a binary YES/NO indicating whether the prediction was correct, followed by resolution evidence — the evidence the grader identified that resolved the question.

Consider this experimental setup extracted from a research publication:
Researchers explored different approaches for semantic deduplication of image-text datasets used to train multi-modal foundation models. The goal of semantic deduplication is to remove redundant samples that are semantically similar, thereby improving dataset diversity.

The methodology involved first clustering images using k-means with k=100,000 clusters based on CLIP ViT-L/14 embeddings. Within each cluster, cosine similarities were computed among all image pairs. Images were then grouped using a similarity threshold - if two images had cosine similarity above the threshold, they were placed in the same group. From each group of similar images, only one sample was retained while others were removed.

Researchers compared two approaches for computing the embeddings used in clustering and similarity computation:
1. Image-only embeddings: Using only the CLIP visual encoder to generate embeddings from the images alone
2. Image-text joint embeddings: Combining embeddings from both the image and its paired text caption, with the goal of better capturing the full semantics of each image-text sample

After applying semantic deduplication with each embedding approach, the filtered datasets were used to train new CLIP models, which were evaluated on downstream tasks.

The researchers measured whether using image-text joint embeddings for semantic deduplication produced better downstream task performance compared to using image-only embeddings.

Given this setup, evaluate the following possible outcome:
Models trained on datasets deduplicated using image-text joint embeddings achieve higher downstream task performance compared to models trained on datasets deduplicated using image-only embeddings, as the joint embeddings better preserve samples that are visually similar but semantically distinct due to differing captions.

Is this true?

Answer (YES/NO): NO